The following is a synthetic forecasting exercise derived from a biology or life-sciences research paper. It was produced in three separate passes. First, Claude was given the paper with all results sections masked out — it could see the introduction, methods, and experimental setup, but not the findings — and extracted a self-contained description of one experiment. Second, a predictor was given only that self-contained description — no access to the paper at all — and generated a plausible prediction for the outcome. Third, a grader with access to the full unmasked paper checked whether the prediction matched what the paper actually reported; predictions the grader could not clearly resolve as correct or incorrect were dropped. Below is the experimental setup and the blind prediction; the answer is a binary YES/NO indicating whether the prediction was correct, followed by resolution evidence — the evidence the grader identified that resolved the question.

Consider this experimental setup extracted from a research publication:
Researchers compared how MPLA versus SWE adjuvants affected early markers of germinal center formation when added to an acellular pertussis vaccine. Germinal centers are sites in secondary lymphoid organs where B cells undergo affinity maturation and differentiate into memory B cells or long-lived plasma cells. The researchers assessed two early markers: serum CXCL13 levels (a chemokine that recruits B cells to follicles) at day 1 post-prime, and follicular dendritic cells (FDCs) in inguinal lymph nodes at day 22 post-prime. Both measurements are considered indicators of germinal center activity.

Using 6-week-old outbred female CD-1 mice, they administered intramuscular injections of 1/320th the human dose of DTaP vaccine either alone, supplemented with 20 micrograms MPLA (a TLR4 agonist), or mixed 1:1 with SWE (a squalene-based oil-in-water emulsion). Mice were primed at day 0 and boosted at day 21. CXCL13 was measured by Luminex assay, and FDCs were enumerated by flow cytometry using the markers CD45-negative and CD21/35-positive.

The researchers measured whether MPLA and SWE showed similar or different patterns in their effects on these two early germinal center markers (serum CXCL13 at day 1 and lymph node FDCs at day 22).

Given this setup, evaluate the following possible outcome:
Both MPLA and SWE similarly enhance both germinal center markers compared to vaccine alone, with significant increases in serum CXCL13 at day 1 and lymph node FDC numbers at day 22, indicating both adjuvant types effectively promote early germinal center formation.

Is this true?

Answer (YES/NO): NO